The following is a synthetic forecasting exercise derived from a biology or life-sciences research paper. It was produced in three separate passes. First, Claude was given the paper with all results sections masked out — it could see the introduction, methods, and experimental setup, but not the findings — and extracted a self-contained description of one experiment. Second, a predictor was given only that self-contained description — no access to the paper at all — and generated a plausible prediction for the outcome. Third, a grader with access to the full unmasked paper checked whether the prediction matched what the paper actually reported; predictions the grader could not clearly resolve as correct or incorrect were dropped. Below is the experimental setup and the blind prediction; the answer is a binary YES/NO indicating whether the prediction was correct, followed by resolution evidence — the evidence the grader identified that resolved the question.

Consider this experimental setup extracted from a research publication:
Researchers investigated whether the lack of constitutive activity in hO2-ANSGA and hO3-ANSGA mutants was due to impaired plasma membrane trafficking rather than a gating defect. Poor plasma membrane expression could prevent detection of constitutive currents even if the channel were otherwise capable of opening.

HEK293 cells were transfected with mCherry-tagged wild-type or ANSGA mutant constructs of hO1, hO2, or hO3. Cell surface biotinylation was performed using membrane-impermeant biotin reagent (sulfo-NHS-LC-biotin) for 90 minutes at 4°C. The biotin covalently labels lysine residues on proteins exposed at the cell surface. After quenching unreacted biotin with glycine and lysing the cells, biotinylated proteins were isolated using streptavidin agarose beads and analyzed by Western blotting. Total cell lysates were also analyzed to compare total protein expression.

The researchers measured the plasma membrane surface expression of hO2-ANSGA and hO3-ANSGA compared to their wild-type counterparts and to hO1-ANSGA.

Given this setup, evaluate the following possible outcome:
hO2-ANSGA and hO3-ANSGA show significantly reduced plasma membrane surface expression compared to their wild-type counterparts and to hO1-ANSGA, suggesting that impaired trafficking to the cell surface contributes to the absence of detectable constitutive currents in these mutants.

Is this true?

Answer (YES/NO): NO